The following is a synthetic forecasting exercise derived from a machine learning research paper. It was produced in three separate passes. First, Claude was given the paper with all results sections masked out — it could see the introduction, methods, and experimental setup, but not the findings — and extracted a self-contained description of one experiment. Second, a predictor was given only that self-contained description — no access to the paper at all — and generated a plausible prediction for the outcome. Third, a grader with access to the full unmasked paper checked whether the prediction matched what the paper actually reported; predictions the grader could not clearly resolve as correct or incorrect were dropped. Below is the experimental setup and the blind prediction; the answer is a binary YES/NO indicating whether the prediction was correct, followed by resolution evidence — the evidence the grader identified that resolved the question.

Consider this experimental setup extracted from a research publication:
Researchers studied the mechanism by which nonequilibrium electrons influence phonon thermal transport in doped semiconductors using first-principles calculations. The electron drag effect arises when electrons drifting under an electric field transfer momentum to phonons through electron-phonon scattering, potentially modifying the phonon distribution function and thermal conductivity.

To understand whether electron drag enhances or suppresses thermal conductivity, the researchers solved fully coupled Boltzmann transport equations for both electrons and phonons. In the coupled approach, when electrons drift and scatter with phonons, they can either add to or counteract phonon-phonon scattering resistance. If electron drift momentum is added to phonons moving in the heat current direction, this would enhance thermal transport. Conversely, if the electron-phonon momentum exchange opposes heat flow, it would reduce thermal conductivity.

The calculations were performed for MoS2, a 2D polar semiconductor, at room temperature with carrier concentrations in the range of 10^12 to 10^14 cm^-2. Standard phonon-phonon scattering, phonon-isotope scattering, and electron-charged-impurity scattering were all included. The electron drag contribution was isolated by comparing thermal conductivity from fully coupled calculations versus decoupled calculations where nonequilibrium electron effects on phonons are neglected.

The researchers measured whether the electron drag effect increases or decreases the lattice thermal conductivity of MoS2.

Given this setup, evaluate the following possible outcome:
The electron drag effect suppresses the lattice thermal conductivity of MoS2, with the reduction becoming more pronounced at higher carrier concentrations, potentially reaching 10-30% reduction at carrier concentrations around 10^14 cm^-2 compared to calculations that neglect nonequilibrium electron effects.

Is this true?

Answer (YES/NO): NO